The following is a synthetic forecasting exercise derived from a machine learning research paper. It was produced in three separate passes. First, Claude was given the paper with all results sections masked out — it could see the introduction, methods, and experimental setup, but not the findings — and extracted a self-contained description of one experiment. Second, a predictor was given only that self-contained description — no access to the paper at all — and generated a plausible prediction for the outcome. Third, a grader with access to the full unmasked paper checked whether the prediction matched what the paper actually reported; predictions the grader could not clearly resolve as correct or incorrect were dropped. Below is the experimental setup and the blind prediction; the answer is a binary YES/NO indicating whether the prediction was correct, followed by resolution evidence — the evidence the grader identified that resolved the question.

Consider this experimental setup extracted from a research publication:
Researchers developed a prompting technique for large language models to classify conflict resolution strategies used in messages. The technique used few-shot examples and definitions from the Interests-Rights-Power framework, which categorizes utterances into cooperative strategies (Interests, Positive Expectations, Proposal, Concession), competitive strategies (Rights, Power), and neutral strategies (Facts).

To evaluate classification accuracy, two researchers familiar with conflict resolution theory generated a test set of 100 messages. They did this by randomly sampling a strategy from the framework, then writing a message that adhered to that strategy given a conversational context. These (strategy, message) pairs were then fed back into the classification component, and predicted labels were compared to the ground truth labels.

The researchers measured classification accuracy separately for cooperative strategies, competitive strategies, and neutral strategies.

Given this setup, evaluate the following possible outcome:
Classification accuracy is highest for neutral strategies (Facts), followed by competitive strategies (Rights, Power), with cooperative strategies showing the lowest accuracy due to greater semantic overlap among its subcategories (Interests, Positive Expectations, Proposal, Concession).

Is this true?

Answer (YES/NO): NO